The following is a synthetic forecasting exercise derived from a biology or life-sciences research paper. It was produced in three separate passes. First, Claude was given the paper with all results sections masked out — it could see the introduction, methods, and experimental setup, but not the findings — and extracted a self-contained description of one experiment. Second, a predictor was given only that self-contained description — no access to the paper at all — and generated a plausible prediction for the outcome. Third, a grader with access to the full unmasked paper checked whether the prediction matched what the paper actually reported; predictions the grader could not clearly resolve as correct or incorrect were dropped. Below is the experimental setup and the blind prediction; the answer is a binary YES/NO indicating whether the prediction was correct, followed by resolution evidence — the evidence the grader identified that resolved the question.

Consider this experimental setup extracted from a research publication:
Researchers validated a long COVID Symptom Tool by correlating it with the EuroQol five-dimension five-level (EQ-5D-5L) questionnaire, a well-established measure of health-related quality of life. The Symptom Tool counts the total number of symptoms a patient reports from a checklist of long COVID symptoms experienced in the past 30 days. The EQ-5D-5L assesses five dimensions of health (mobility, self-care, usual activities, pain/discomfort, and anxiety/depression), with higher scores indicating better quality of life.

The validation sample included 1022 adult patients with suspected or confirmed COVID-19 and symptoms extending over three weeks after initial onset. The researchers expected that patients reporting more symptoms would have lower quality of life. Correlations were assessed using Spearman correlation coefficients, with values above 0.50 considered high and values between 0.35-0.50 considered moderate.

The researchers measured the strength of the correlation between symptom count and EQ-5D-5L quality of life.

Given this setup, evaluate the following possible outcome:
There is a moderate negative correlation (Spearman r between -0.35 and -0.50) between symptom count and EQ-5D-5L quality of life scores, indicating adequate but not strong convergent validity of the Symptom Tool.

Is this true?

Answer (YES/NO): YES